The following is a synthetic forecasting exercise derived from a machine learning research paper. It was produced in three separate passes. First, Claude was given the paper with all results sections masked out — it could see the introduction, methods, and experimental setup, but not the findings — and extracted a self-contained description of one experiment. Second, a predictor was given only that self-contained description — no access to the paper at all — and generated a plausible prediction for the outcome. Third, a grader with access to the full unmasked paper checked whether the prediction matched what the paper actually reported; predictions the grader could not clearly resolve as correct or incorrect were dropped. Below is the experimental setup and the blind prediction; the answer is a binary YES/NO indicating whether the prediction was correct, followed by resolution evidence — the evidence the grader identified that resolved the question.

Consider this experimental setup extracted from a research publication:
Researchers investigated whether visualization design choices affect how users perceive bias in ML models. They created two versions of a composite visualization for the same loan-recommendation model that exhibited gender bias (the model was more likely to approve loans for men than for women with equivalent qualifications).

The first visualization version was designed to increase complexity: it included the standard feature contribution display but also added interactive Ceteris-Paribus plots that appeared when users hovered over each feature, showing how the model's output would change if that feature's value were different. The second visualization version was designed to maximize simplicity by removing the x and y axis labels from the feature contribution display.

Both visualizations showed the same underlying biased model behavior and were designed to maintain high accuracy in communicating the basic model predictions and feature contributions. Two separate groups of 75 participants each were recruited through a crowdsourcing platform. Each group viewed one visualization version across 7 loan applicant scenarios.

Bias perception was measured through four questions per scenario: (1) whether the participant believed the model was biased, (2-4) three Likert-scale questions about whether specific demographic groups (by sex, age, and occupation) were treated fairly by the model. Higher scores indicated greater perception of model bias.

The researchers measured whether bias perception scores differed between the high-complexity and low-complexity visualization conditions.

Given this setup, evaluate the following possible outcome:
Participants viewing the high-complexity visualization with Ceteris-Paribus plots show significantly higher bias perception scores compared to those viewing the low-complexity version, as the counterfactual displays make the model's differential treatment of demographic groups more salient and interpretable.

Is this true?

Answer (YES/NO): NO